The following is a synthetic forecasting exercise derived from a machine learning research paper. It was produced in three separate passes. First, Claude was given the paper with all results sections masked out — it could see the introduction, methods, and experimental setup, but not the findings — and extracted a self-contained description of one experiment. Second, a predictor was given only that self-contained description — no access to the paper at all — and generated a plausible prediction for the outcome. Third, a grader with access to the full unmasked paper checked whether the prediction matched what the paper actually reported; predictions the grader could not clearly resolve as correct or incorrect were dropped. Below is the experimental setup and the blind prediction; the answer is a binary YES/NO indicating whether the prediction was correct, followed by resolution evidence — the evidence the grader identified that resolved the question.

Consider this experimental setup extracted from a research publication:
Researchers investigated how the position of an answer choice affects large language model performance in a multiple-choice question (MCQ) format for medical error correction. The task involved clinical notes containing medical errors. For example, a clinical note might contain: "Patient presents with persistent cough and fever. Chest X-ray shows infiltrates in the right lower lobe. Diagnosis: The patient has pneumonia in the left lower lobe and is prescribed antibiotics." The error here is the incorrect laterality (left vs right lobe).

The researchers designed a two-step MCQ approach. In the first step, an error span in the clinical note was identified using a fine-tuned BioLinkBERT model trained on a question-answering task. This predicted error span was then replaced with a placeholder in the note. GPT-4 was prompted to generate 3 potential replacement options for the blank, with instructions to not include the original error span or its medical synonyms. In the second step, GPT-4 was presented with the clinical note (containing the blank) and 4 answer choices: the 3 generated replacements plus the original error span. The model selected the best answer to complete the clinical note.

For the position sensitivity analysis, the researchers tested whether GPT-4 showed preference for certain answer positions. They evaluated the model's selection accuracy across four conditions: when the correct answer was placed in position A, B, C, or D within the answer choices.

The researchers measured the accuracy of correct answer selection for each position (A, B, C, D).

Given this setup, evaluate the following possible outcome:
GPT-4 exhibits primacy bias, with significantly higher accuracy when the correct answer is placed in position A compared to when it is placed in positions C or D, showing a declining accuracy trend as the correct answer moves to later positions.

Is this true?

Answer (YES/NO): NO